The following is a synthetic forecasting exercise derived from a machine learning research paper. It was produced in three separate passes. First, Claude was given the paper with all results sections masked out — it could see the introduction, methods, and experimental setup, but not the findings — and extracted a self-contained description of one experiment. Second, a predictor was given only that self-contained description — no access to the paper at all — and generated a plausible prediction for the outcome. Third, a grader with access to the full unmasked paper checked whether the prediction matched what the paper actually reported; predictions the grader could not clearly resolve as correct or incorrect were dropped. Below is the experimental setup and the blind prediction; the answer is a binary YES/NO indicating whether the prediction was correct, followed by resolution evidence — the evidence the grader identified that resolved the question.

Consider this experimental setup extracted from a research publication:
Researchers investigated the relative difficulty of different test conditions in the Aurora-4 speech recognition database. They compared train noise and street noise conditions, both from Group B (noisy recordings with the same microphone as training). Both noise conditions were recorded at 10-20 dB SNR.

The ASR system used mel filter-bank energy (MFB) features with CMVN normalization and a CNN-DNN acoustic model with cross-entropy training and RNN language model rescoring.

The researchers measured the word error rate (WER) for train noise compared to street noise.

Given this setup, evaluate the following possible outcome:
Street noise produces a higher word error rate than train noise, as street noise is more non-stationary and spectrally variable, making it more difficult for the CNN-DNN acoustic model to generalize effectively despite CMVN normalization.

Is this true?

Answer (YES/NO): NO